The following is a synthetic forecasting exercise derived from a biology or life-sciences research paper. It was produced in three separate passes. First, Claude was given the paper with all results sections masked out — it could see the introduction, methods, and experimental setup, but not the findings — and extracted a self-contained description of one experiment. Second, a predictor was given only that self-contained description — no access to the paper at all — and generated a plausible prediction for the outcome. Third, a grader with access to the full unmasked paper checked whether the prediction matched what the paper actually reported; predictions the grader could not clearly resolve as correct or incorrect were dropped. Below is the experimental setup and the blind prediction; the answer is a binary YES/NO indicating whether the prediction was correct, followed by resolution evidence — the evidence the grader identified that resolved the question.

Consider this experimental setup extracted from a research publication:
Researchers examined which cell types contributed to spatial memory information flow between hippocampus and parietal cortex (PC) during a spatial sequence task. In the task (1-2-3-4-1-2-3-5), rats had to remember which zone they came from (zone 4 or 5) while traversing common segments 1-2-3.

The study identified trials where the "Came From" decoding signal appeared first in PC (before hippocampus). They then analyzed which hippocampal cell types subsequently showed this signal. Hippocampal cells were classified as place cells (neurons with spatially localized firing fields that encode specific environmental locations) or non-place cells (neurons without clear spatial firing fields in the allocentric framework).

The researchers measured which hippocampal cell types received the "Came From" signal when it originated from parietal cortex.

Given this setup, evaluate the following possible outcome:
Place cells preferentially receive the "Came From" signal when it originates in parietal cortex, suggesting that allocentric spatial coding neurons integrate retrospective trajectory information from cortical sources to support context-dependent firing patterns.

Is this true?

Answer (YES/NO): NO